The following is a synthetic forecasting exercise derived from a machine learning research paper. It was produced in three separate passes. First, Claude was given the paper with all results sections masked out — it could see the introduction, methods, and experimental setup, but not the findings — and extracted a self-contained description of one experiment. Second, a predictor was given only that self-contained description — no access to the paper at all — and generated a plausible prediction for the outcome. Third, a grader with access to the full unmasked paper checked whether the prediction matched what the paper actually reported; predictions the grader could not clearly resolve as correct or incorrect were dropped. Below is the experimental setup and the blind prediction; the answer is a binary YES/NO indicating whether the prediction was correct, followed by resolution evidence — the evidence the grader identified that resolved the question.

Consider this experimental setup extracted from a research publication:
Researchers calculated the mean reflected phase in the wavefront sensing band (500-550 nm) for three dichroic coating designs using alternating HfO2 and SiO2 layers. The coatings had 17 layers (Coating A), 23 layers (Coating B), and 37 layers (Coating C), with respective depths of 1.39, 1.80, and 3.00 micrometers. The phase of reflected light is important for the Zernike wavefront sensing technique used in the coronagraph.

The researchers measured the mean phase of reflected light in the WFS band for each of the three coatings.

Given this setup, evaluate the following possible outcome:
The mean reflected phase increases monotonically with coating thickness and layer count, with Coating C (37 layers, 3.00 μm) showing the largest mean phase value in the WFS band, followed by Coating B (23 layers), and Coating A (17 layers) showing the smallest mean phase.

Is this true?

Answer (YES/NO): NO